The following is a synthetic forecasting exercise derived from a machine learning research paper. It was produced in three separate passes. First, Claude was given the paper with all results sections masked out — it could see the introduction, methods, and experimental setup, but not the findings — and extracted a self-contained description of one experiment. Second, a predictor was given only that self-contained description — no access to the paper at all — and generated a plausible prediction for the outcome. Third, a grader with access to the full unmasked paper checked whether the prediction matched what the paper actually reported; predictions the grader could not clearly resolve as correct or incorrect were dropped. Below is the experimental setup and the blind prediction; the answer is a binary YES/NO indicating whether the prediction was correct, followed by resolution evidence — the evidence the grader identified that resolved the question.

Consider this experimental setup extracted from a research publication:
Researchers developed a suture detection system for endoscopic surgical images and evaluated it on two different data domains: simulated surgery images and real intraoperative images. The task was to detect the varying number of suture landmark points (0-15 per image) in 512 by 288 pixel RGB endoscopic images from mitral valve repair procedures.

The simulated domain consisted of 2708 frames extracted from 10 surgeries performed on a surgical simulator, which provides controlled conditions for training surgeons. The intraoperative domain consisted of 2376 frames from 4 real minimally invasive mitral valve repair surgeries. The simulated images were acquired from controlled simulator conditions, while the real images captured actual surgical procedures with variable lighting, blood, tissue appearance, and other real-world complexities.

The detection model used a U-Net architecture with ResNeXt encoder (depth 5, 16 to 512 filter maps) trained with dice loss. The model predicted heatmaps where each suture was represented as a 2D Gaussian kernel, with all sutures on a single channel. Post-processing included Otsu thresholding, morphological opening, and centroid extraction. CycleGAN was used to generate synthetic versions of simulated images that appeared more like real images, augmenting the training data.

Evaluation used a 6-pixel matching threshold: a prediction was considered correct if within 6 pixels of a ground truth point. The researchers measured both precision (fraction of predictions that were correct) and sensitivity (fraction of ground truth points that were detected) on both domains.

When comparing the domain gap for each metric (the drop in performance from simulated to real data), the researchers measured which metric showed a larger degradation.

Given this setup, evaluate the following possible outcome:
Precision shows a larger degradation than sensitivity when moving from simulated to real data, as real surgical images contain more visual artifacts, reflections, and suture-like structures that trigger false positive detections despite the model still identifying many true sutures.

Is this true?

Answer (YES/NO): NO